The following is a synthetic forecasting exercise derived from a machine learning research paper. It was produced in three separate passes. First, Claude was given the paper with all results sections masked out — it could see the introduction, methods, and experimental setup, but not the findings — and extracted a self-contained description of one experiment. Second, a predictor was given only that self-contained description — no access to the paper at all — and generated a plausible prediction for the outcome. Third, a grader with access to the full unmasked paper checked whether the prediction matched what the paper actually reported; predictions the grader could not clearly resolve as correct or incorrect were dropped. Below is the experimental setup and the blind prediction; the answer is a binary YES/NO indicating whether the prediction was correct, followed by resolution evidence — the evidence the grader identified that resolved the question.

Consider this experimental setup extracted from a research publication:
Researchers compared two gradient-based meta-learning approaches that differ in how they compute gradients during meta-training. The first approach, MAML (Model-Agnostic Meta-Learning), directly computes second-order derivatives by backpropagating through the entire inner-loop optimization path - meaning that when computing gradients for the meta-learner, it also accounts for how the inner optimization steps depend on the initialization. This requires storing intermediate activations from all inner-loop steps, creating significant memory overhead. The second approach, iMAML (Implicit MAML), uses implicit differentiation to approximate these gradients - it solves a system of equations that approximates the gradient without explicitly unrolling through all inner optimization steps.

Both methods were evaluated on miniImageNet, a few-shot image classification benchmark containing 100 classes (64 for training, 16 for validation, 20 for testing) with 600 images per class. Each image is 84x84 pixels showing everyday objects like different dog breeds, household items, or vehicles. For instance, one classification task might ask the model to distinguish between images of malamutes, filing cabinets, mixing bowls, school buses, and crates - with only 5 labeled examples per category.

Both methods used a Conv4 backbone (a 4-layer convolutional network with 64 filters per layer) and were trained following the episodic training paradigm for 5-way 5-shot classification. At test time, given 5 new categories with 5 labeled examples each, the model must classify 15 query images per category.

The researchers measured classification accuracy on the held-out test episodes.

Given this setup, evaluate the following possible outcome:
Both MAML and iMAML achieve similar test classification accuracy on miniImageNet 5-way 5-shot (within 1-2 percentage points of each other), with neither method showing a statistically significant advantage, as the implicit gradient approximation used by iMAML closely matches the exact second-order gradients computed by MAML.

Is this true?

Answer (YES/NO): NO